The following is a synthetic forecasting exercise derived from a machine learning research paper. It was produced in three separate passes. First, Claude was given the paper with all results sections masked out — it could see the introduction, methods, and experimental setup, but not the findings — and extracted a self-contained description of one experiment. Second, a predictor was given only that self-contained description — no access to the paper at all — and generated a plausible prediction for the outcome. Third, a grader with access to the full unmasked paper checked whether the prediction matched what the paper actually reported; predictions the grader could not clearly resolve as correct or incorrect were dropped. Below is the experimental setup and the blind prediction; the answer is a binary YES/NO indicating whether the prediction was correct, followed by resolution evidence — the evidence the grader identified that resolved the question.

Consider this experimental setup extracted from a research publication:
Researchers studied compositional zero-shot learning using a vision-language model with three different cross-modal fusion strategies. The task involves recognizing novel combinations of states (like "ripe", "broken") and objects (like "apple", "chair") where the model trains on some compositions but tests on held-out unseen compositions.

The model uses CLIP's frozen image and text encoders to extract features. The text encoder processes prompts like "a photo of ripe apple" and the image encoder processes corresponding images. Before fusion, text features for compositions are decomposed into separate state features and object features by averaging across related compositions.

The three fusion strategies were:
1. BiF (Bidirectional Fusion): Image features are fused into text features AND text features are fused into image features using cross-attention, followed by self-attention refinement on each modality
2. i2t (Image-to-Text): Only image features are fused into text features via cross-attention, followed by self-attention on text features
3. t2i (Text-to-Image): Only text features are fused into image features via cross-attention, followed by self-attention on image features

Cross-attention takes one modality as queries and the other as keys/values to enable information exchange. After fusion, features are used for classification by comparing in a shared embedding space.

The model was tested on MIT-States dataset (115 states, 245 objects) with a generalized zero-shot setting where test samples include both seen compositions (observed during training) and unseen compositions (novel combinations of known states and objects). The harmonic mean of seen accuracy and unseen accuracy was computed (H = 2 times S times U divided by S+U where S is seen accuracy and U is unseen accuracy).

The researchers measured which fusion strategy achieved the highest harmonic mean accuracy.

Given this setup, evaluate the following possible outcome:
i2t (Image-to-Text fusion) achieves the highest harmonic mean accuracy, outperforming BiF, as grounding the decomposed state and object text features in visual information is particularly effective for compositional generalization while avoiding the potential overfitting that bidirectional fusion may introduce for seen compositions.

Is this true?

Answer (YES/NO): NO